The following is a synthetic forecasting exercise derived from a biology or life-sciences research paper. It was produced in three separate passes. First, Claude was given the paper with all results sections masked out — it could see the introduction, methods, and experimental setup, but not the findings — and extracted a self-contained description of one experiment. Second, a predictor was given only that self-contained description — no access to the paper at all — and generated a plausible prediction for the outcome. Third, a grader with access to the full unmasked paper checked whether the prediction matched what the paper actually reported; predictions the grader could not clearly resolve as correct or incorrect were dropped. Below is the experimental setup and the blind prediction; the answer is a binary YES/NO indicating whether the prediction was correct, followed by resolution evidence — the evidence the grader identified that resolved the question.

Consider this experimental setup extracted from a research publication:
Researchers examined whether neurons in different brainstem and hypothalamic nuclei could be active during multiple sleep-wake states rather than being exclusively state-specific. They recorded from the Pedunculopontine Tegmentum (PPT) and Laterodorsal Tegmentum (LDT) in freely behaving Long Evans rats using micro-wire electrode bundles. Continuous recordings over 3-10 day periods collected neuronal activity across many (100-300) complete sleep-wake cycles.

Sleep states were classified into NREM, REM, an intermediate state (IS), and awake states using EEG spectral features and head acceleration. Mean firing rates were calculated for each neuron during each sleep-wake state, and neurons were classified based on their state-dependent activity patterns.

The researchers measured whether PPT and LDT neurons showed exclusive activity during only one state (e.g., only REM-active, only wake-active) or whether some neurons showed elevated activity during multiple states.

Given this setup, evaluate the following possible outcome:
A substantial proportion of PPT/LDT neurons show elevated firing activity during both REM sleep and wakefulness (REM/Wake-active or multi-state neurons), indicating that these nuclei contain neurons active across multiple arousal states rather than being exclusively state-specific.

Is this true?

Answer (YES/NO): NO